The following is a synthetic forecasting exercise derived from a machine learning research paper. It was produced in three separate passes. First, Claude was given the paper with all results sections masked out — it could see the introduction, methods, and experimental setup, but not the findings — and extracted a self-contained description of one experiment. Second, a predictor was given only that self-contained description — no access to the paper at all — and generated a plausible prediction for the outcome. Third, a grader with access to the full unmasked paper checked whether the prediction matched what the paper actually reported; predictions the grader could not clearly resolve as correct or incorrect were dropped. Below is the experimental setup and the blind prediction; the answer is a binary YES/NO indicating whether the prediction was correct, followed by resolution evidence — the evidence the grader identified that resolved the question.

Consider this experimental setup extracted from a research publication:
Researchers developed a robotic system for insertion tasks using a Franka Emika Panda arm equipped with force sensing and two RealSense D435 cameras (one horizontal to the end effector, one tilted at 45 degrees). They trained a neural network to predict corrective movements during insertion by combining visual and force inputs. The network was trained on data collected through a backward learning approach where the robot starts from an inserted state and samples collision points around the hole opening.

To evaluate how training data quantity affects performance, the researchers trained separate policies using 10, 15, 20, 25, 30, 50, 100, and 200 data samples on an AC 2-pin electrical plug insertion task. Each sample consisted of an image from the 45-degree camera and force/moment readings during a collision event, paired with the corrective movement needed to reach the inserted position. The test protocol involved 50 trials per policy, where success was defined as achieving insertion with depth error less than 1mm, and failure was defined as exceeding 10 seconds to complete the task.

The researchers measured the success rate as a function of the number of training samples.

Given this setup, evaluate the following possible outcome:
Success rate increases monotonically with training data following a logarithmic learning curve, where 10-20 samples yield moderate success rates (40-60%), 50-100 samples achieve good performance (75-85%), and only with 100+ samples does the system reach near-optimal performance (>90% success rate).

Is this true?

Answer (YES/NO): NO